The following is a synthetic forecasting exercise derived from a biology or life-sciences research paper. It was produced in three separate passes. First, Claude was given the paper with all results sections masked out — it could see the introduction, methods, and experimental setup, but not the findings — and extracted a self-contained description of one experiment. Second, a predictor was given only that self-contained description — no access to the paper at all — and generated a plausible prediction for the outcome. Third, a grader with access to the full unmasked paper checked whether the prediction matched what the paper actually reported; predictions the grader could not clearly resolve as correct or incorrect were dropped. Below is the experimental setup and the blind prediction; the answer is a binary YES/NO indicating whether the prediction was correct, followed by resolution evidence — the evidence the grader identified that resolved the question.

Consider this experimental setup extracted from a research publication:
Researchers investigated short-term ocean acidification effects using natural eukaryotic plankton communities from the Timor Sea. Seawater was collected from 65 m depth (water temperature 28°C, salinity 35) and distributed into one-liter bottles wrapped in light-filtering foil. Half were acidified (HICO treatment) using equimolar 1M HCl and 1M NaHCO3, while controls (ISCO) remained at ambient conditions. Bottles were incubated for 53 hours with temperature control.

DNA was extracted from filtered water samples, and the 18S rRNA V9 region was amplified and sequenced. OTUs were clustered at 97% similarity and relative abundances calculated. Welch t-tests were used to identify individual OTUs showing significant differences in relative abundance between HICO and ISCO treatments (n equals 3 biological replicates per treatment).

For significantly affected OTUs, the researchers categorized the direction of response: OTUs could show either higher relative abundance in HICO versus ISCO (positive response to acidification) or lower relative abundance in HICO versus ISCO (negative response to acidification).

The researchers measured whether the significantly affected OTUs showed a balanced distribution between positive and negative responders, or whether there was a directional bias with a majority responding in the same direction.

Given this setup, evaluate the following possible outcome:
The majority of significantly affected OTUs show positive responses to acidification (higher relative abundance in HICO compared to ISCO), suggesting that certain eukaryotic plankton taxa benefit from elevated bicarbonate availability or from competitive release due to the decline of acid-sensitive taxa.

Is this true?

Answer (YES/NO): NO